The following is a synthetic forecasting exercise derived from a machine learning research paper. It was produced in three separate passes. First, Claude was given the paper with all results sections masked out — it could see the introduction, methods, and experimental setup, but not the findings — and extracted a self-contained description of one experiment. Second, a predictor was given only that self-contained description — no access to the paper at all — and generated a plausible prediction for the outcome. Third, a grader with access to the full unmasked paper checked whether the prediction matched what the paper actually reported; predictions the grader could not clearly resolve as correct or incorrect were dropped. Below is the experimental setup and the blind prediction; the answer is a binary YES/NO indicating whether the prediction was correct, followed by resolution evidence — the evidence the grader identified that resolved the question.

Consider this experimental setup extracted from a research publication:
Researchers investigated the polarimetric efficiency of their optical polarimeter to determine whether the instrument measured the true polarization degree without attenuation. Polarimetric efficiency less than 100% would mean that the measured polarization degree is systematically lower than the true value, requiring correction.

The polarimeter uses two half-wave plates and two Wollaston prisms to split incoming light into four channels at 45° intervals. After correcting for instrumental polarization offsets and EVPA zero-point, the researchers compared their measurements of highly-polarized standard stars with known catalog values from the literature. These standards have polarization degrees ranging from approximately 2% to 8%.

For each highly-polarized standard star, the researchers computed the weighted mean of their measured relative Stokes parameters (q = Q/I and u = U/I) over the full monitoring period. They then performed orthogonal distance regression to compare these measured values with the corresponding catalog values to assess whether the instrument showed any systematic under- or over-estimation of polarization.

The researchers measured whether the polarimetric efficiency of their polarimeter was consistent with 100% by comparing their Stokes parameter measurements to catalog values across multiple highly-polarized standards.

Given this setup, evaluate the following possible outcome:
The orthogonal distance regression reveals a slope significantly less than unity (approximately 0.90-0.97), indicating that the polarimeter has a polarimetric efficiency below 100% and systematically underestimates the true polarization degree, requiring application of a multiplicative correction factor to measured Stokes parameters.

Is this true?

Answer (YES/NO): NO